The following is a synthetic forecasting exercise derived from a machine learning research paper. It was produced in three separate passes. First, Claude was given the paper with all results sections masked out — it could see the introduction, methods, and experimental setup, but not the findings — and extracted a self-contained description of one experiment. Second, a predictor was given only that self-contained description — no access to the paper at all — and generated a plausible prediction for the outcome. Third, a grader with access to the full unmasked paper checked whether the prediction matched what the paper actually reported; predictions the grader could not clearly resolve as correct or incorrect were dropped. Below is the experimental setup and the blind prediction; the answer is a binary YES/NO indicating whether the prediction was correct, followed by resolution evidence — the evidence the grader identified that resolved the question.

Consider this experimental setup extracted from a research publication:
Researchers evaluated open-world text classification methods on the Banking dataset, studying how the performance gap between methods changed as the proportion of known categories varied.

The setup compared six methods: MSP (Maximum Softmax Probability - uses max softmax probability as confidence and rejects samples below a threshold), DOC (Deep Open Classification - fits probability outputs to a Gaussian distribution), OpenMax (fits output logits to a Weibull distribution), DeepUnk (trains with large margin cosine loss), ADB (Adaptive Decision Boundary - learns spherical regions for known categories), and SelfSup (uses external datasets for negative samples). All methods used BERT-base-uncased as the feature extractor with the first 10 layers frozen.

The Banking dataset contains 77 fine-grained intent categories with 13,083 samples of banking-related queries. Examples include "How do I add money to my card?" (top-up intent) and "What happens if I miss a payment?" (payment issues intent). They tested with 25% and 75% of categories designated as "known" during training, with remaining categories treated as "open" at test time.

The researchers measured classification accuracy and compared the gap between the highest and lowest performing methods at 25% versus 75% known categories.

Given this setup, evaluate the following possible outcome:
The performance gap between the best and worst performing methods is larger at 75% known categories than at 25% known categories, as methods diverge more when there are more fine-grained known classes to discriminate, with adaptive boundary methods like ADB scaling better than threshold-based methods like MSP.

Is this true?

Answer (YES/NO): NO